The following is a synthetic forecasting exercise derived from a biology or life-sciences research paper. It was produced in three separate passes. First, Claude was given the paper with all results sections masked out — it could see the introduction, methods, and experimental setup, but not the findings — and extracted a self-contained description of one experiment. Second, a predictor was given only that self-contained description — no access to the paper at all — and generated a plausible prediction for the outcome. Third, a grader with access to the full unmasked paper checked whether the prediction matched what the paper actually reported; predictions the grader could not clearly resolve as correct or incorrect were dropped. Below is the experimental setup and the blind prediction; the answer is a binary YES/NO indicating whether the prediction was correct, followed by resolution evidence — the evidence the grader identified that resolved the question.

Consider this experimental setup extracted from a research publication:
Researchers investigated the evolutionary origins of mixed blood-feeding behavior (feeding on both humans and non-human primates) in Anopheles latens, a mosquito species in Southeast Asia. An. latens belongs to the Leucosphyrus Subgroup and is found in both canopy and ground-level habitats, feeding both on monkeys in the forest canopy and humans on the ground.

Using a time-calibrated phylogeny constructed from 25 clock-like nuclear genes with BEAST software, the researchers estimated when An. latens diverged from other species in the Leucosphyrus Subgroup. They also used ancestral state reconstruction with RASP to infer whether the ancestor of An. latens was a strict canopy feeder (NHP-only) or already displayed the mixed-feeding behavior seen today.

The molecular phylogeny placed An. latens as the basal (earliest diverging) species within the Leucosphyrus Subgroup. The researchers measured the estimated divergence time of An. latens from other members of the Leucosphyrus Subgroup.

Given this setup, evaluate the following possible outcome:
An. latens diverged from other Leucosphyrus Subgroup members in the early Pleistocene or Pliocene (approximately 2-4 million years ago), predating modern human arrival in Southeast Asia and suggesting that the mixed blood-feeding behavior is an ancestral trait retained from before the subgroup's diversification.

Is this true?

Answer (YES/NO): NO